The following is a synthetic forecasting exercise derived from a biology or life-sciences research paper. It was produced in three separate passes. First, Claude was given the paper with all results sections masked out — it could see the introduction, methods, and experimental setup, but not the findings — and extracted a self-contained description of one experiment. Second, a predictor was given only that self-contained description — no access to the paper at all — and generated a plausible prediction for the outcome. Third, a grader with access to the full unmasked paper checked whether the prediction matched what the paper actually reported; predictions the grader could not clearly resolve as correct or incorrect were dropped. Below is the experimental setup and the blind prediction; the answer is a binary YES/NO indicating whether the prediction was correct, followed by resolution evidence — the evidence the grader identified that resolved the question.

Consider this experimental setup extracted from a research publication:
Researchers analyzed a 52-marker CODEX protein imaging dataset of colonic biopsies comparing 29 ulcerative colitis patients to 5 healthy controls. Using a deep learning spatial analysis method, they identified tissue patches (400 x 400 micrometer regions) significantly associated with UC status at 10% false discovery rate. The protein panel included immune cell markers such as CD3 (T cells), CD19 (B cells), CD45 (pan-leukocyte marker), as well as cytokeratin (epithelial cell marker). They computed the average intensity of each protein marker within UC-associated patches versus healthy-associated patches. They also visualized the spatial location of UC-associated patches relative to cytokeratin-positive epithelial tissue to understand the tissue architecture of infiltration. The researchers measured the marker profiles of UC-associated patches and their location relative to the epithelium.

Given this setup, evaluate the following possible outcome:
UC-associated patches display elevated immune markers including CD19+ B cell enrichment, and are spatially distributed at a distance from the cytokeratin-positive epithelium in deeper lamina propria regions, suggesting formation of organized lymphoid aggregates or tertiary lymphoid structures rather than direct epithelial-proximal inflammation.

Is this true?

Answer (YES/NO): NO